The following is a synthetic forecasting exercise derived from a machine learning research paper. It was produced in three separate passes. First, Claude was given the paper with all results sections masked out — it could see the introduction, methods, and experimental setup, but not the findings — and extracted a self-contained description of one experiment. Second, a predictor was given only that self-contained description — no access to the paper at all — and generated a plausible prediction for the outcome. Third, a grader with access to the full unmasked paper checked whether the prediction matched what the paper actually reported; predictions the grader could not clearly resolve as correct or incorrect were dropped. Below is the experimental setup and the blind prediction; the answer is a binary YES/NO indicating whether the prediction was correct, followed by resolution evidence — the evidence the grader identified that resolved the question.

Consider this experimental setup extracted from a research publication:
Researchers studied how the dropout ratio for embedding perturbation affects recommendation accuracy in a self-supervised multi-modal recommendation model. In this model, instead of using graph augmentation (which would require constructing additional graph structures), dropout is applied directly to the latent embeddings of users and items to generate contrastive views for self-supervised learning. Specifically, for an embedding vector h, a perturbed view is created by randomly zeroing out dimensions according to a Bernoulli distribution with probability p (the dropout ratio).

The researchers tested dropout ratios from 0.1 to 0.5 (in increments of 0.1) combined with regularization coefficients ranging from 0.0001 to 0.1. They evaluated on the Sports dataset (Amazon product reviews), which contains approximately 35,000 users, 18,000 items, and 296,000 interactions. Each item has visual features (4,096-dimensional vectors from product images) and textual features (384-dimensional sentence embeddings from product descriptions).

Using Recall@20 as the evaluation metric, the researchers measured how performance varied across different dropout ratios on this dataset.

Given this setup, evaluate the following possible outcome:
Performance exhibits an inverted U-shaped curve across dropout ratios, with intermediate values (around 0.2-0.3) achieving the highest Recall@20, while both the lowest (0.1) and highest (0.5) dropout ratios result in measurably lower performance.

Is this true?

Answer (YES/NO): NO